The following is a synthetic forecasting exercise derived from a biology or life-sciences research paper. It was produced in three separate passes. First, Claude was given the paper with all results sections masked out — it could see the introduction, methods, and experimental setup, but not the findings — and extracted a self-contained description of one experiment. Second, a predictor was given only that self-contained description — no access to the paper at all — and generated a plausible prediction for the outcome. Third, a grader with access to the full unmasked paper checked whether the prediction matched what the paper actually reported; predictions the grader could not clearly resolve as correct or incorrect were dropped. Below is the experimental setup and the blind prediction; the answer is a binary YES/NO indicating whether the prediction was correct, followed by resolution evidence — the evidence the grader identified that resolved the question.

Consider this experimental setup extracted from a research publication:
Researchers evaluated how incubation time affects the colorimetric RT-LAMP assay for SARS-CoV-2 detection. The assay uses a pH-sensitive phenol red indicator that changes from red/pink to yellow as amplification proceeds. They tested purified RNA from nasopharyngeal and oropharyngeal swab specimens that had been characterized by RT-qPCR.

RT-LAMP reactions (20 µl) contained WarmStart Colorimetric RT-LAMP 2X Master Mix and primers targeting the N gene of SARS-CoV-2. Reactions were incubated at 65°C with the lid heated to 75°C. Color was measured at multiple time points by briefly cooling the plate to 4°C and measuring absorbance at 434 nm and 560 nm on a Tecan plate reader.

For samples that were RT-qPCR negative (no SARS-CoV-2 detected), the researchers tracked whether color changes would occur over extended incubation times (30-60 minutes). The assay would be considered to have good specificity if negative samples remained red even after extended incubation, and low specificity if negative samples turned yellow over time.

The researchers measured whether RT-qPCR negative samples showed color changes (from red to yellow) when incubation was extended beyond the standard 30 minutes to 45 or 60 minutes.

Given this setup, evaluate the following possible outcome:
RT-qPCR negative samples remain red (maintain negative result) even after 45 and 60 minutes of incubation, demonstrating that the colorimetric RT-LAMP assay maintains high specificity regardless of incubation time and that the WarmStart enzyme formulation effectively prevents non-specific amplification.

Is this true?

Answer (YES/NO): NO